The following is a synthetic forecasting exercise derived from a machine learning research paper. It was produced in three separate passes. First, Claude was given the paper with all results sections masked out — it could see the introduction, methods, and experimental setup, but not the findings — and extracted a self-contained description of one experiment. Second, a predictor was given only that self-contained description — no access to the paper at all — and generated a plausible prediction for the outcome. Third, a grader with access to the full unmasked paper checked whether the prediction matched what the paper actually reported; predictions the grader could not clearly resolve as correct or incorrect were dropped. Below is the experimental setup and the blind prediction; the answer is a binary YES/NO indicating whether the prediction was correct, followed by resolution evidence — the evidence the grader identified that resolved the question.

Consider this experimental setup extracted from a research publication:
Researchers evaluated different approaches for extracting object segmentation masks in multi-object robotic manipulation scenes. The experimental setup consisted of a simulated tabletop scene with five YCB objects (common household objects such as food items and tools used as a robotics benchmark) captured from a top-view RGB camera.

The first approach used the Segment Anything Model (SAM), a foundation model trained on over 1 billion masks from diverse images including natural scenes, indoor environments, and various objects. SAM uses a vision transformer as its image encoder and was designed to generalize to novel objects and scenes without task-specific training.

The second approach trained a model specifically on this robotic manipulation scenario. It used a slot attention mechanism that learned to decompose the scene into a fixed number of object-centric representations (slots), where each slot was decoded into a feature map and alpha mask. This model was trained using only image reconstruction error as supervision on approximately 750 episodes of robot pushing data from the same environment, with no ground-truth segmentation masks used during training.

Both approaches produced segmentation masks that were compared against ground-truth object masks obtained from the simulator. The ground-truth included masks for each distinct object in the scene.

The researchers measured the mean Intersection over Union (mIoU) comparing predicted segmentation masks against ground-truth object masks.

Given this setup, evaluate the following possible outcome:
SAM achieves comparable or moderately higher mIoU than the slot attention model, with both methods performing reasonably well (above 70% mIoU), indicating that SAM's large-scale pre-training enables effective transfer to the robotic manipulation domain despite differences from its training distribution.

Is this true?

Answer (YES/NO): NO